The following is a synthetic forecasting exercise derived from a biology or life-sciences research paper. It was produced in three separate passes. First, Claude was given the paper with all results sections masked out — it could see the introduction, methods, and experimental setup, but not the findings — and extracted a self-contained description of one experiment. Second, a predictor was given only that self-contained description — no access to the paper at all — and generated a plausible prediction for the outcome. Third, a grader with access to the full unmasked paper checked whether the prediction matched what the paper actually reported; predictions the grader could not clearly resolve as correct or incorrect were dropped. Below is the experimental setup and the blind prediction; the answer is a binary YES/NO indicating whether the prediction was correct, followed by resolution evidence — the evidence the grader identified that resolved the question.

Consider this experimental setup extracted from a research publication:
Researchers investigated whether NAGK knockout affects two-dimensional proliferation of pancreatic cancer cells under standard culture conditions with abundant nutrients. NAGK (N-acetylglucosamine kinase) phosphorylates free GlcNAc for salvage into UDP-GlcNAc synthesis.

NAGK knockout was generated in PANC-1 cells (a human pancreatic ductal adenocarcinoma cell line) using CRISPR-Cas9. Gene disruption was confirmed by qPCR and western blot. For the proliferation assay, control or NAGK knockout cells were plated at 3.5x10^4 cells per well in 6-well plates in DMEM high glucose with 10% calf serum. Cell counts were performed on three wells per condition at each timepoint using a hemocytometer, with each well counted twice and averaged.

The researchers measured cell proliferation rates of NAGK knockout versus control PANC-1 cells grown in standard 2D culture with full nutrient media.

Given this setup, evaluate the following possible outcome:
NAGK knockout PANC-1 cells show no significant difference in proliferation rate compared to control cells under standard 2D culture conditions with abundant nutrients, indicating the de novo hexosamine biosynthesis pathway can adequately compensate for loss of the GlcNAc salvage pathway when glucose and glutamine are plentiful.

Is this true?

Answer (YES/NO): YES